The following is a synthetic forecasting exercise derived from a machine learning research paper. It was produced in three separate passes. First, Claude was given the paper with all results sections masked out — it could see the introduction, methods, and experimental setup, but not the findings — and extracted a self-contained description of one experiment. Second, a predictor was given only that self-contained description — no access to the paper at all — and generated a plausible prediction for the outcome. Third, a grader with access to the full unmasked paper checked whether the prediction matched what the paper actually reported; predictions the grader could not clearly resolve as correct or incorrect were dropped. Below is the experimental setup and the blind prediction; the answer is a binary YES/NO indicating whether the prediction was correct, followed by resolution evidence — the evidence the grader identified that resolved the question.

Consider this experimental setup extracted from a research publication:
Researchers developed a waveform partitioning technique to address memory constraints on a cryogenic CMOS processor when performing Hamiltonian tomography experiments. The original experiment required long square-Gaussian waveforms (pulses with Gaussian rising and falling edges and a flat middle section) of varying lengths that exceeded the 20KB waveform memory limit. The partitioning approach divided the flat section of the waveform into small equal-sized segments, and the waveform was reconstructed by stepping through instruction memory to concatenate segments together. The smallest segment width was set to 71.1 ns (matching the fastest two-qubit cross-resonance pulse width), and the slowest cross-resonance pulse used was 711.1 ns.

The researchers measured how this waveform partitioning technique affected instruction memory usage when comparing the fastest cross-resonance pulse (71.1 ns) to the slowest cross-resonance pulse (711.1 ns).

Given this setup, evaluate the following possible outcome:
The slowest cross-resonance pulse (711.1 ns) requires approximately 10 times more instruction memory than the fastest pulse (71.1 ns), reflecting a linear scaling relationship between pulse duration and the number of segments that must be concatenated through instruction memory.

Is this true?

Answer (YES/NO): YES